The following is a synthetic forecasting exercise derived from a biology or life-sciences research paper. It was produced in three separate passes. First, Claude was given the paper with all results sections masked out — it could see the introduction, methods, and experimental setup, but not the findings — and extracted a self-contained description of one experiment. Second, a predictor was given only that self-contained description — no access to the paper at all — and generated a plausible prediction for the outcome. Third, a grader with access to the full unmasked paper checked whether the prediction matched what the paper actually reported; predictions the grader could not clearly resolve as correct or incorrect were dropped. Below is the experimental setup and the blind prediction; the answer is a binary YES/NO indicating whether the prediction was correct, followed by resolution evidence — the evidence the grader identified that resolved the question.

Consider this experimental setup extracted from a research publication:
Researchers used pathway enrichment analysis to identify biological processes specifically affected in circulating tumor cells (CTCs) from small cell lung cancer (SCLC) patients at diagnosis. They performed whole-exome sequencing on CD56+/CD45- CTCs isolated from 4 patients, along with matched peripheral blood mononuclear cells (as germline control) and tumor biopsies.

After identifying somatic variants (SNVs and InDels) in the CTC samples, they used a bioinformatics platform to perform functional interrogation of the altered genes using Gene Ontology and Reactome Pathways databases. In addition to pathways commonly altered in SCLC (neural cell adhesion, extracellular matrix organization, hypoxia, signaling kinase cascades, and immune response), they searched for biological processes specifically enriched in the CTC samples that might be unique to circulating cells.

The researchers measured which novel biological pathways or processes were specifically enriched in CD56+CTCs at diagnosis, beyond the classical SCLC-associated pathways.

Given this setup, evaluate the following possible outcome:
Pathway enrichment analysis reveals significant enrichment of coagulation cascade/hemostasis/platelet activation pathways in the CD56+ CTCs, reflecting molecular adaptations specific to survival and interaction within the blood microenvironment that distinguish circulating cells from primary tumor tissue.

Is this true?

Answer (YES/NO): NO